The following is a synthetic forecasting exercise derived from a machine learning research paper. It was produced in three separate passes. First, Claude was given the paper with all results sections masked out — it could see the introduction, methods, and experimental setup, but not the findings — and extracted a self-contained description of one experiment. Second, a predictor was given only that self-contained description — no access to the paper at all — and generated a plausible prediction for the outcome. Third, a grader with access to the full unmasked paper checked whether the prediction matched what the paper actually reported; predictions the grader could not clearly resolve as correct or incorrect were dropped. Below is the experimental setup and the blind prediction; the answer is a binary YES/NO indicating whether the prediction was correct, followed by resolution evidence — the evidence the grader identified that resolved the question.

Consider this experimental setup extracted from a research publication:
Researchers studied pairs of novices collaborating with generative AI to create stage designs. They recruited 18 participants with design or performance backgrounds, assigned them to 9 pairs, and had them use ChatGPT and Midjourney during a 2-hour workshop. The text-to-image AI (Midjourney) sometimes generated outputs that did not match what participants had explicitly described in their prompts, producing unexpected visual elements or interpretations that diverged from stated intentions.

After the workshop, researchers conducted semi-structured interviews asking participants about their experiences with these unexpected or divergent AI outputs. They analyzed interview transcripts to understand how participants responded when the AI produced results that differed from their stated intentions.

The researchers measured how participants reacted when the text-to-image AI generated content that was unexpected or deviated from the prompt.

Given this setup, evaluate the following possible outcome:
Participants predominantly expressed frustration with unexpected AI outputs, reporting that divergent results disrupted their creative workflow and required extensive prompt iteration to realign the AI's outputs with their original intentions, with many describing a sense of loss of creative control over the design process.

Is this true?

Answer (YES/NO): NO